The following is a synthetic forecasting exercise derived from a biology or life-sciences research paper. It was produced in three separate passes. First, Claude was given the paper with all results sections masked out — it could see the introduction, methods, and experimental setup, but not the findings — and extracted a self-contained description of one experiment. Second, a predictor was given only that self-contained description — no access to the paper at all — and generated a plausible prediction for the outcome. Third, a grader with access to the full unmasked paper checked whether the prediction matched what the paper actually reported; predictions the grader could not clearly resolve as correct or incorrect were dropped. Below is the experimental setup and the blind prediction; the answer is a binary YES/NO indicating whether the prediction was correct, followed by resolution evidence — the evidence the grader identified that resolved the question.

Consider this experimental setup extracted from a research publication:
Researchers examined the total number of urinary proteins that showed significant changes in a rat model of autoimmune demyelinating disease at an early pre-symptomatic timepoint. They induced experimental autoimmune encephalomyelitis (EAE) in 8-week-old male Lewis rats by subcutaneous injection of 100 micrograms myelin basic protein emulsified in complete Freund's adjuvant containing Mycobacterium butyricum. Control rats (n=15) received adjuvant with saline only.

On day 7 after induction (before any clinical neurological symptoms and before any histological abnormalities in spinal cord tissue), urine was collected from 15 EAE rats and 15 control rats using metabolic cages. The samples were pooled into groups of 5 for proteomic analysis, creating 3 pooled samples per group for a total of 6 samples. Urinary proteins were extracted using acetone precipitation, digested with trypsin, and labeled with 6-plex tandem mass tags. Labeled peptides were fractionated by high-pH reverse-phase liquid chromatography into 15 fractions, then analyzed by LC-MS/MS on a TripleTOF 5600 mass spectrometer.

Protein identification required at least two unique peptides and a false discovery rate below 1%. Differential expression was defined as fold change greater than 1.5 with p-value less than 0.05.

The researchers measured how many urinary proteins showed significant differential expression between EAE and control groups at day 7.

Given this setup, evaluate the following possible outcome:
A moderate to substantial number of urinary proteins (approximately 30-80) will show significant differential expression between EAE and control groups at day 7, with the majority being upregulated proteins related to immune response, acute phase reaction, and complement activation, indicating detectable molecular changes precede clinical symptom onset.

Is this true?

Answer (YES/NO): NO